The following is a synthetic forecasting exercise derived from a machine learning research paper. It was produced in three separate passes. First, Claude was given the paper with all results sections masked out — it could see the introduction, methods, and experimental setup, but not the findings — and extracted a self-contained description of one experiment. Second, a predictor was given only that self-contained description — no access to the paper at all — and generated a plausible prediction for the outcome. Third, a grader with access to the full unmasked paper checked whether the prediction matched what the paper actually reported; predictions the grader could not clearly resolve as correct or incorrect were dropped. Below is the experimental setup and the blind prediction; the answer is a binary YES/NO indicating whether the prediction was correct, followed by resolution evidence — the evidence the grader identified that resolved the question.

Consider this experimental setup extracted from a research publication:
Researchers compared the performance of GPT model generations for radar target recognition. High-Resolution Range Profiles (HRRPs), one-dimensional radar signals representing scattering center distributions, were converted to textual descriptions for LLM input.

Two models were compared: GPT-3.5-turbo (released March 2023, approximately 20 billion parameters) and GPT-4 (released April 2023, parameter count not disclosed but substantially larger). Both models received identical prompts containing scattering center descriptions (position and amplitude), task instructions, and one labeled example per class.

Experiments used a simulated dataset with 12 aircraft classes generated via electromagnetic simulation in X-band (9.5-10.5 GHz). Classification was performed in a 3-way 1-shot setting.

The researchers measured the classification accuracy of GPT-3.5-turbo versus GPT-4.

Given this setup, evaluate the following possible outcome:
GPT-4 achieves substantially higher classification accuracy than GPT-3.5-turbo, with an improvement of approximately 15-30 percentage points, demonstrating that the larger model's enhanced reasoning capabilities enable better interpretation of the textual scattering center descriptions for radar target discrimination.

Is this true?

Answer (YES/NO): NO